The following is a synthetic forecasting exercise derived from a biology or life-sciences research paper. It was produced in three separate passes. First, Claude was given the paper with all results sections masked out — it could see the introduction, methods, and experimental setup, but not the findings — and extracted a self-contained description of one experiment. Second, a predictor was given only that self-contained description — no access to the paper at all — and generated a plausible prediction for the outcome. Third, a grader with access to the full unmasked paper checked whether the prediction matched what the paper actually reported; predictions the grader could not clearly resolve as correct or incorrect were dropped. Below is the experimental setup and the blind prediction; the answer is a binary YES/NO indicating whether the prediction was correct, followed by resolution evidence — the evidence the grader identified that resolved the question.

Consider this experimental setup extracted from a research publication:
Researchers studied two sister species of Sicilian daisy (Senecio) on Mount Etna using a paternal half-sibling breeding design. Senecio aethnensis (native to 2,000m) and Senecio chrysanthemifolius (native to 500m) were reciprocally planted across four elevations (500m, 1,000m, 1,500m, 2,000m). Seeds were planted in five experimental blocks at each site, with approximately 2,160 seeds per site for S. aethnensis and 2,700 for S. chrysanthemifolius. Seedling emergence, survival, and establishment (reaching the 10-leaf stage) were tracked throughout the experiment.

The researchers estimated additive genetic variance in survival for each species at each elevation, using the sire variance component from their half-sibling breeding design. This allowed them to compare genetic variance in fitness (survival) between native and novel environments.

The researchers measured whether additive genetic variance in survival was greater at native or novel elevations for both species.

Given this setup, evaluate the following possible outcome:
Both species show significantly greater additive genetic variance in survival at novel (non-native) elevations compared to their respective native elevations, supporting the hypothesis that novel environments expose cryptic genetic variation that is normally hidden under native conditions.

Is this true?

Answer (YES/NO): YES